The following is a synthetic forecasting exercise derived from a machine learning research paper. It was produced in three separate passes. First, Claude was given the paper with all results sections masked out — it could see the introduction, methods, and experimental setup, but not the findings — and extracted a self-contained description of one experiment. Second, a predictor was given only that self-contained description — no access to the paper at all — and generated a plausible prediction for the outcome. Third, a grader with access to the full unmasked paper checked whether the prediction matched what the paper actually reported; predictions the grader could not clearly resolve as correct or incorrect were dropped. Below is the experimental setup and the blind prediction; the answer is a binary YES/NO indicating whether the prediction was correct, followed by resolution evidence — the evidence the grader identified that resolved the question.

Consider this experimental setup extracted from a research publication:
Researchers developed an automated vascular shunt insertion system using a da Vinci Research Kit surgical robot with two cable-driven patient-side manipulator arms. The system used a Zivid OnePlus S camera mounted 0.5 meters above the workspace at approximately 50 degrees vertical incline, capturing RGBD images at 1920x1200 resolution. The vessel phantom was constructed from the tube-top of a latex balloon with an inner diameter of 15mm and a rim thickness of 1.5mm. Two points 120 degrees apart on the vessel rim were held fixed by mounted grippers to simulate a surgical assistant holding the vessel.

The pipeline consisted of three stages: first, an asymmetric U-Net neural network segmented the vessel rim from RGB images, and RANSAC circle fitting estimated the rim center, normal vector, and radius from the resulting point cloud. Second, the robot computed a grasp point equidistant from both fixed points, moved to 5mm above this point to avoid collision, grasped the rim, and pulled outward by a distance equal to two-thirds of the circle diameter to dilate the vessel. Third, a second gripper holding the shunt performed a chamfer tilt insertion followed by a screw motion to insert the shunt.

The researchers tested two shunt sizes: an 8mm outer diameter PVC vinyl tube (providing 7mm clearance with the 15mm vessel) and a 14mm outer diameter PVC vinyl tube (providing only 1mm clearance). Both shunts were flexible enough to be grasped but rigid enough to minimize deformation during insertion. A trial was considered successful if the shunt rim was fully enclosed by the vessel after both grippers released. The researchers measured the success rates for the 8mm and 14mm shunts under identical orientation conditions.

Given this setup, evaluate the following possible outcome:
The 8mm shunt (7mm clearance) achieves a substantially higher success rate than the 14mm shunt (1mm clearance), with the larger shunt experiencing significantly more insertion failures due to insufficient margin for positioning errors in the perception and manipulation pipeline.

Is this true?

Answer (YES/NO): YES